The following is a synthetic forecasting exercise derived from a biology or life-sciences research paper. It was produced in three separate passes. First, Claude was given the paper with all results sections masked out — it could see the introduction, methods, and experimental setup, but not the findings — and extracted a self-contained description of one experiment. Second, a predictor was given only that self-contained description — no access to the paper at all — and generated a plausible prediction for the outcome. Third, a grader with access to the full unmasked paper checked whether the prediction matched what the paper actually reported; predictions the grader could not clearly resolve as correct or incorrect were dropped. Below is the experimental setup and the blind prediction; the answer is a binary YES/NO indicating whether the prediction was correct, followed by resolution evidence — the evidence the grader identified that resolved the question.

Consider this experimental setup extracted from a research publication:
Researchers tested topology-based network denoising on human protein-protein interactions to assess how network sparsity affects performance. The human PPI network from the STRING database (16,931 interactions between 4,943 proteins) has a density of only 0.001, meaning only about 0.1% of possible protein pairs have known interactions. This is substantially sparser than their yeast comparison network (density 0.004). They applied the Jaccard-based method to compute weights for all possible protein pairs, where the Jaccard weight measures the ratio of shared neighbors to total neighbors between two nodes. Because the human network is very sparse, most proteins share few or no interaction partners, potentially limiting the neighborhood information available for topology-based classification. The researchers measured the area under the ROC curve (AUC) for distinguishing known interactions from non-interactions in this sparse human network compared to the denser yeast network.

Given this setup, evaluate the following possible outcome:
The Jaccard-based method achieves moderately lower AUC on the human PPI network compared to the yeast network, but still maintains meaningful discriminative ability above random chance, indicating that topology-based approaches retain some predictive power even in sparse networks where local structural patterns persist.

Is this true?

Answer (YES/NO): YES